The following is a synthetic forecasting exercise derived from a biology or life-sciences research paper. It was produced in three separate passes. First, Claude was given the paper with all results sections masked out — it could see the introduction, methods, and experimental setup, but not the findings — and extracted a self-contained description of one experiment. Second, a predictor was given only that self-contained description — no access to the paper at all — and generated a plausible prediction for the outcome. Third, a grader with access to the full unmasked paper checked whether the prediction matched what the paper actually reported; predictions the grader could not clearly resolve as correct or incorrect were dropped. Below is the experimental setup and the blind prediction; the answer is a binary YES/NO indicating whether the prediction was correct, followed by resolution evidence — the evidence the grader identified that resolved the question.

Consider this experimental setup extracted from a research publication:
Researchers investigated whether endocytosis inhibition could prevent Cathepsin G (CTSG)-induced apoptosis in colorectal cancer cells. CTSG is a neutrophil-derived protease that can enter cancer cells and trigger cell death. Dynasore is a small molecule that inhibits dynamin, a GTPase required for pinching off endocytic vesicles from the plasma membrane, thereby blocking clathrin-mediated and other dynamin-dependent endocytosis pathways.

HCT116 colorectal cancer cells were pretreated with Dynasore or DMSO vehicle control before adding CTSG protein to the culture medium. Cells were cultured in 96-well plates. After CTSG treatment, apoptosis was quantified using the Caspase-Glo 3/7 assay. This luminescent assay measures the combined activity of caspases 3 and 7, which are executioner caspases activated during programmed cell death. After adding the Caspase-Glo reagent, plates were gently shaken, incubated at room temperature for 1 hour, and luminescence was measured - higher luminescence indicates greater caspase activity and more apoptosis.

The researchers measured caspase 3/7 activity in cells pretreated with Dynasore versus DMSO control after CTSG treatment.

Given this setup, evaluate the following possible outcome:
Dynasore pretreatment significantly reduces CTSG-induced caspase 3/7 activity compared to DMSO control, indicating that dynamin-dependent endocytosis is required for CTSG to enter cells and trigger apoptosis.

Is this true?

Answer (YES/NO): YES